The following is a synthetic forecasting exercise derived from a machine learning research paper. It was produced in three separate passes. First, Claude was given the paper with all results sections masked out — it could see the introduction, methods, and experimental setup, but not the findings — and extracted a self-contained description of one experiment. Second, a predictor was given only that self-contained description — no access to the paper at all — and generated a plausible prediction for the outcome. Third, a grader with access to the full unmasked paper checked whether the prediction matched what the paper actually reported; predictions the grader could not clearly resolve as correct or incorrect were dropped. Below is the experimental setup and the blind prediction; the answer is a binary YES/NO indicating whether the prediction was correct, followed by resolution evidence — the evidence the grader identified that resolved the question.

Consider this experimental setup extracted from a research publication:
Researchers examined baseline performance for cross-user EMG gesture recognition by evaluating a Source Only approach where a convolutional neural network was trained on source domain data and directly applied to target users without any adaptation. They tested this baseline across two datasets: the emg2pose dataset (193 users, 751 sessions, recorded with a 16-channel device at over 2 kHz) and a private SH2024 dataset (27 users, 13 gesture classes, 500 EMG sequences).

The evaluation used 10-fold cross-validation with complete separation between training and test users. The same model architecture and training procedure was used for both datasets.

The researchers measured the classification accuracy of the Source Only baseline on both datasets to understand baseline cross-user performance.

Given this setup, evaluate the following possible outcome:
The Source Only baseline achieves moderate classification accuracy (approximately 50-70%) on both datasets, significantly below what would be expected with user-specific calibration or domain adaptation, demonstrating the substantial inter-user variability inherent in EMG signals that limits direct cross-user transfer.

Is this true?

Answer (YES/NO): YES